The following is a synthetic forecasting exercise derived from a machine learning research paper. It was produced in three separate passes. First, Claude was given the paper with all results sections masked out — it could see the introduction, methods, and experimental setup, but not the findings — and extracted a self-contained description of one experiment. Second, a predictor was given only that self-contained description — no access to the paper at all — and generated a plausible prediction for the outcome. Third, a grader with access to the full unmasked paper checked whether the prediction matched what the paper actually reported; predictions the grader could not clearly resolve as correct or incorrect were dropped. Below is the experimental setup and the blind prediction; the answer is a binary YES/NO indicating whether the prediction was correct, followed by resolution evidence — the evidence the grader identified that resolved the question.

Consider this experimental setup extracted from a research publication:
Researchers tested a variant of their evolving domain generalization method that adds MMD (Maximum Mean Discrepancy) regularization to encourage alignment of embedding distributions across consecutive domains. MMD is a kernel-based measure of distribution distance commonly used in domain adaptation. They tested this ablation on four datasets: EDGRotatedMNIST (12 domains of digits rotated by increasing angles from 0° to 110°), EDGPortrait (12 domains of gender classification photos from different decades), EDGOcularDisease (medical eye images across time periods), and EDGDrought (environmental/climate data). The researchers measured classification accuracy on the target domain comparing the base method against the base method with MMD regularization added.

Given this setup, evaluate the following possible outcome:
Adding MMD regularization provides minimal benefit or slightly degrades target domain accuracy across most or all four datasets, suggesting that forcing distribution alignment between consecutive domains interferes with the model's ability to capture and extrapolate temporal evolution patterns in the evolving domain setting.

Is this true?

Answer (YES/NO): NO